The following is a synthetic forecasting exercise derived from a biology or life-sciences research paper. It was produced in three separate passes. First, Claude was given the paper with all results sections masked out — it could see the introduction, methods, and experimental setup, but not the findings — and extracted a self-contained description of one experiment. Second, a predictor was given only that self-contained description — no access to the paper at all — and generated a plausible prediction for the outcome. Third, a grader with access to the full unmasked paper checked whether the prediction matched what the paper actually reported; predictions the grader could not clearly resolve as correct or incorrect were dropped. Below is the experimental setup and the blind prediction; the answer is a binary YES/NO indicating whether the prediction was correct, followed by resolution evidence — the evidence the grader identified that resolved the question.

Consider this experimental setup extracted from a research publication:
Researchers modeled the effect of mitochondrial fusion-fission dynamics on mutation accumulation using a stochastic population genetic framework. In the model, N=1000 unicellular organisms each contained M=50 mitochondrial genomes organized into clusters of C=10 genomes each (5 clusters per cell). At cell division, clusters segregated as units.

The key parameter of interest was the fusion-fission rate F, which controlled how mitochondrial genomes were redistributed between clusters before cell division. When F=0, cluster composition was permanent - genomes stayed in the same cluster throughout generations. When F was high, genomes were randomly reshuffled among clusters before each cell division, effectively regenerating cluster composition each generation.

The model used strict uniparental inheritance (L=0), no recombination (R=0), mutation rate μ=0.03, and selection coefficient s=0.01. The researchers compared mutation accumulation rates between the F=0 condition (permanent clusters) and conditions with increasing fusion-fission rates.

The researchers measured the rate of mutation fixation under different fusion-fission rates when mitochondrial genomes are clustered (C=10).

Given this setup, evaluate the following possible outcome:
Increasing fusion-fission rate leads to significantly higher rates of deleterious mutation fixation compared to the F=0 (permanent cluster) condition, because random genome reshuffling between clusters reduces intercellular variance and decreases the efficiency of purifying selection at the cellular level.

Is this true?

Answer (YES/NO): NO